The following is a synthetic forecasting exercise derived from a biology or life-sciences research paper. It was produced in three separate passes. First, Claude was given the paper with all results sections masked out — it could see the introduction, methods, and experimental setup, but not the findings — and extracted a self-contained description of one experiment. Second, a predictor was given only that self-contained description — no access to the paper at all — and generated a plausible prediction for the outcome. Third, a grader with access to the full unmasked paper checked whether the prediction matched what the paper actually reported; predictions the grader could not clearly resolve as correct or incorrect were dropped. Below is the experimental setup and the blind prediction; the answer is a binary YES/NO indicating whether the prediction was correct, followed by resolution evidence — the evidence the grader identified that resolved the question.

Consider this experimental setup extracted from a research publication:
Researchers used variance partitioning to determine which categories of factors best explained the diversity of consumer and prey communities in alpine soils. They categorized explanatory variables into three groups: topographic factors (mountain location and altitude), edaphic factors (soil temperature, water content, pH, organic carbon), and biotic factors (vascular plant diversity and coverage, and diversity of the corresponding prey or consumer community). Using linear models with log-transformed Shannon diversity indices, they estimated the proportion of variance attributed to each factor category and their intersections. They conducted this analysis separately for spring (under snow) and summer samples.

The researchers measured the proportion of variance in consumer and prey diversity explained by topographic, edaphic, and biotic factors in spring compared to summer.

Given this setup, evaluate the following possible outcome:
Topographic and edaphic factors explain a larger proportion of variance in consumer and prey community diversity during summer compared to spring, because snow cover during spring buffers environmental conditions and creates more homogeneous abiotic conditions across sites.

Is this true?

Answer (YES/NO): NO